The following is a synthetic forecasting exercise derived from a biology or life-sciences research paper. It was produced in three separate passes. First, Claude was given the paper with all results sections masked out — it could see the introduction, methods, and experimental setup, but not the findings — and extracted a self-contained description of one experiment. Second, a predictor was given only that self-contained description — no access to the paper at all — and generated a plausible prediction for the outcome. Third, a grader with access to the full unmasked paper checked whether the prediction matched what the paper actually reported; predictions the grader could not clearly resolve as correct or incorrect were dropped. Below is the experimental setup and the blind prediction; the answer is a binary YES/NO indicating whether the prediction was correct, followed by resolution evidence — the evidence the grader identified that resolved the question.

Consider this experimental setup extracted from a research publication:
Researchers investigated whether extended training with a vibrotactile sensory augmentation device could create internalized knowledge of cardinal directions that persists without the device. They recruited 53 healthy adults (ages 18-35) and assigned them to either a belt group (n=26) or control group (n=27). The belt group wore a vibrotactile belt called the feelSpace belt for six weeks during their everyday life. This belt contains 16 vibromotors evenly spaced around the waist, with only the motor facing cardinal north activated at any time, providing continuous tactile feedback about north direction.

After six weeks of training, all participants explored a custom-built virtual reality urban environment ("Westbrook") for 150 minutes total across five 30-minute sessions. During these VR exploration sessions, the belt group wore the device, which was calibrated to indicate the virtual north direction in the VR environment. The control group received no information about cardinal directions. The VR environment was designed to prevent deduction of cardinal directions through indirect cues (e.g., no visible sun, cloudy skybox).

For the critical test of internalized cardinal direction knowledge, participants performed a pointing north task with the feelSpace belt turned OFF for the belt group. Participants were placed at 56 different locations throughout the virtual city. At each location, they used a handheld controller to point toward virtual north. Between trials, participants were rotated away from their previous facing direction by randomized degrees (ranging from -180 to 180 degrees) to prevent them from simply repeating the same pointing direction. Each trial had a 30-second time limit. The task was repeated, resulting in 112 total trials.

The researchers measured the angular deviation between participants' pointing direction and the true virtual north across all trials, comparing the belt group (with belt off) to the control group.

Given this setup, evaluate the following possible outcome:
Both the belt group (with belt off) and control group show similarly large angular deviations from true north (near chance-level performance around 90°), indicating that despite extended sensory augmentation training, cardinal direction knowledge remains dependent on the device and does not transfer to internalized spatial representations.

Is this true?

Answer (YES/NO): NO